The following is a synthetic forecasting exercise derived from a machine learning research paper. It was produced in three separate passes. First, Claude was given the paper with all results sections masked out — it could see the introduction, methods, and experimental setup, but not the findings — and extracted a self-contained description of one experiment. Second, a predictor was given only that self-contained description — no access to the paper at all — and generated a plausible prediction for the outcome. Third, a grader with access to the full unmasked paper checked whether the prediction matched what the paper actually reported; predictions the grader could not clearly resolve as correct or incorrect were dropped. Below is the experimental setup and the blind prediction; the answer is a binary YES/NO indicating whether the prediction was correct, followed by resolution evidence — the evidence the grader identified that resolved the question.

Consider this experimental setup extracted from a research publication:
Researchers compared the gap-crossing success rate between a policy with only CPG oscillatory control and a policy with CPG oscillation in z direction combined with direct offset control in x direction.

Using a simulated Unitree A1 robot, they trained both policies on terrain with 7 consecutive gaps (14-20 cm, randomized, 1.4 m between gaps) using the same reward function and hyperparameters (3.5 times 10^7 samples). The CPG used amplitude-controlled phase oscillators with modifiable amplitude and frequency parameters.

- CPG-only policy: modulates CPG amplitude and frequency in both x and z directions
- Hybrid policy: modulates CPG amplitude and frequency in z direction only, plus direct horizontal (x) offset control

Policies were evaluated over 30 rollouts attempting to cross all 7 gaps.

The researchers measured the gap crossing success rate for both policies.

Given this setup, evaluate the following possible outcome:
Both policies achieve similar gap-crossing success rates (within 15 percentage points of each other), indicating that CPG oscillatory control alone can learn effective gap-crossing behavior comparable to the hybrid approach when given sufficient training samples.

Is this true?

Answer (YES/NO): NO